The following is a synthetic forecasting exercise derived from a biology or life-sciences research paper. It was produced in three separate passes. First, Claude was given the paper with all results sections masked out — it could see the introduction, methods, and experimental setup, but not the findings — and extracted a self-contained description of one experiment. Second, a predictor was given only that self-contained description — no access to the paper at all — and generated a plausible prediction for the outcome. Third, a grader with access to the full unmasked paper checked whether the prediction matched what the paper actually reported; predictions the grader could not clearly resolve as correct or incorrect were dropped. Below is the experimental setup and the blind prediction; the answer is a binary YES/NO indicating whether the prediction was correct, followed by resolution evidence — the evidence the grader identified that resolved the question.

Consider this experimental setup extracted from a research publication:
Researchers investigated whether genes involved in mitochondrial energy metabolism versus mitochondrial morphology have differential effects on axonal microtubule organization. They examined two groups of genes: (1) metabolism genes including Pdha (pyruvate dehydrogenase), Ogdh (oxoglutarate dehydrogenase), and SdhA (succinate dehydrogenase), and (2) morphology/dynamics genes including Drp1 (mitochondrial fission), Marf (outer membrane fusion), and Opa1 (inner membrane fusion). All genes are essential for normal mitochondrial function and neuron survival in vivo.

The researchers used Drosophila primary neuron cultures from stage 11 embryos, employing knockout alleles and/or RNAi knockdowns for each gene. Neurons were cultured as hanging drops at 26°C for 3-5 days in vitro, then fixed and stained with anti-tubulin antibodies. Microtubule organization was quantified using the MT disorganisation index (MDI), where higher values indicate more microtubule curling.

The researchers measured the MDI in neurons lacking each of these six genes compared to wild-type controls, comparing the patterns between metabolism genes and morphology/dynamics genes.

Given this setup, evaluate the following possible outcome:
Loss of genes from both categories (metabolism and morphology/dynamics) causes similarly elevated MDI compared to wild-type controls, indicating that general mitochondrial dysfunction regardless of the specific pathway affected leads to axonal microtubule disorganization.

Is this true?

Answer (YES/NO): NO